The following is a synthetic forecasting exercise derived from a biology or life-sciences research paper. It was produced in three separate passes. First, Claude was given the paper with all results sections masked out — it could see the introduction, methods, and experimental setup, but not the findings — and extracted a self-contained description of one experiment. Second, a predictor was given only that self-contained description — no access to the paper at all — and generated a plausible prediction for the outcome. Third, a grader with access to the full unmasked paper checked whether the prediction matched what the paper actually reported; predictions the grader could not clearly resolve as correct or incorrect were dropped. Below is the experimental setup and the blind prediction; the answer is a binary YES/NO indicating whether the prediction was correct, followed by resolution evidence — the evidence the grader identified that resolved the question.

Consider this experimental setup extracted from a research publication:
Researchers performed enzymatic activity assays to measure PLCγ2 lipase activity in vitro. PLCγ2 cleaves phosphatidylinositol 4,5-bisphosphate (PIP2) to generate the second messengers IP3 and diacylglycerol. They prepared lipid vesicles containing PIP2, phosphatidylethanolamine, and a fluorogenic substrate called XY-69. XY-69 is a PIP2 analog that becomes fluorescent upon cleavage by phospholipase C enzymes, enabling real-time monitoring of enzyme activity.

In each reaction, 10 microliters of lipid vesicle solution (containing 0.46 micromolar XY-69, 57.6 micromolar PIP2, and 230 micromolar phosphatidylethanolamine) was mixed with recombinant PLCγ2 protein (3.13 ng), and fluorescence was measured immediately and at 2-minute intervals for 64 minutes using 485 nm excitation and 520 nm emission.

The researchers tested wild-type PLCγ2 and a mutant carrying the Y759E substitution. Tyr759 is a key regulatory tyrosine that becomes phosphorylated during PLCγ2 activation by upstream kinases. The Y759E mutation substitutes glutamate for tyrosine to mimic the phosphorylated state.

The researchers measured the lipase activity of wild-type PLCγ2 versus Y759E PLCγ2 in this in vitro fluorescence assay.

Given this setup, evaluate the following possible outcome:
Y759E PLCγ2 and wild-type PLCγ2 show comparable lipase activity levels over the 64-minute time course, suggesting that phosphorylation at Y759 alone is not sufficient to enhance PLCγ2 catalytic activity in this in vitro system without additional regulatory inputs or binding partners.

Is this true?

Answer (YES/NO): NO